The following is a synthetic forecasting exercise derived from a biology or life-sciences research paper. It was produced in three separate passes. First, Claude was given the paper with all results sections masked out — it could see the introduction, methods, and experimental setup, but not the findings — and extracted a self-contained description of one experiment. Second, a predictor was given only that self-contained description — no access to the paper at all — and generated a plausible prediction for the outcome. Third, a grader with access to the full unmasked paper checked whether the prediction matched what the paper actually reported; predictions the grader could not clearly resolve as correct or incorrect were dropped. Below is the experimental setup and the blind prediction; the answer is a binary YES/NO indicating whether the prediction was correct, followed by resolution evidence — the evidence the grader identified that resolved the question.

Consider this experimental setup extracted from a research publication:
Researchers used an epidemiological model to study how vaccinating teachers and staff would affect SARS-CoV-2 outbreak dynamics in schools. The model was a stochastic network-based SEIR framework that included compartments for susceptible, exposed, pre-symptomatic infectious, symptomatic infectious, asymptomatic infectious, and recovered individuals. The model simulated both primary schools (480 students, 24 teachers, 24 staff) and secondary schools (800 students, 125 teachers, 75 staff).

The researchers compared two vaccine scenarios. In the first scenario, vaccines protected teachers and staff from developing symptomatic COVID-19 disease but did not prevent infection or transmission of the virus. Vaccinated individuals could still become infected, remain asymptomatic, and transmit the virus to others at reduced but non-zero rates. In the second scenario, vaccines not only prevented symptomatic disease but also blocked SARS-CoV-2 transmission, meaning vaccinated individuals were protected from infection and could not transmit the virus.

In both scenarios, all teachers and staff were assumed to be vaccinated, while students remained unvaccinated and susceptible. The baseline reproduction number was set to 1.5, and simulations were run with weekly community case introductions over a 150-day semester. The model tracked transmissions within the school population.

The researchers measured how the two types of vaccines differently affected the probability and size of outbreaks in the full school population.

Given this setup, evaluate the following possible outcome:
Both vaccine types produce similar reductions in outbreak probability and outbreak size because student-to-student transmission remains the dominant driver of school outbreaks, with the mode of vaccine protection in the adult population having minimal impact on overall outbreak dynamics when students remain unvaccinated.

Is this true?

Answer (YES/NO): NO